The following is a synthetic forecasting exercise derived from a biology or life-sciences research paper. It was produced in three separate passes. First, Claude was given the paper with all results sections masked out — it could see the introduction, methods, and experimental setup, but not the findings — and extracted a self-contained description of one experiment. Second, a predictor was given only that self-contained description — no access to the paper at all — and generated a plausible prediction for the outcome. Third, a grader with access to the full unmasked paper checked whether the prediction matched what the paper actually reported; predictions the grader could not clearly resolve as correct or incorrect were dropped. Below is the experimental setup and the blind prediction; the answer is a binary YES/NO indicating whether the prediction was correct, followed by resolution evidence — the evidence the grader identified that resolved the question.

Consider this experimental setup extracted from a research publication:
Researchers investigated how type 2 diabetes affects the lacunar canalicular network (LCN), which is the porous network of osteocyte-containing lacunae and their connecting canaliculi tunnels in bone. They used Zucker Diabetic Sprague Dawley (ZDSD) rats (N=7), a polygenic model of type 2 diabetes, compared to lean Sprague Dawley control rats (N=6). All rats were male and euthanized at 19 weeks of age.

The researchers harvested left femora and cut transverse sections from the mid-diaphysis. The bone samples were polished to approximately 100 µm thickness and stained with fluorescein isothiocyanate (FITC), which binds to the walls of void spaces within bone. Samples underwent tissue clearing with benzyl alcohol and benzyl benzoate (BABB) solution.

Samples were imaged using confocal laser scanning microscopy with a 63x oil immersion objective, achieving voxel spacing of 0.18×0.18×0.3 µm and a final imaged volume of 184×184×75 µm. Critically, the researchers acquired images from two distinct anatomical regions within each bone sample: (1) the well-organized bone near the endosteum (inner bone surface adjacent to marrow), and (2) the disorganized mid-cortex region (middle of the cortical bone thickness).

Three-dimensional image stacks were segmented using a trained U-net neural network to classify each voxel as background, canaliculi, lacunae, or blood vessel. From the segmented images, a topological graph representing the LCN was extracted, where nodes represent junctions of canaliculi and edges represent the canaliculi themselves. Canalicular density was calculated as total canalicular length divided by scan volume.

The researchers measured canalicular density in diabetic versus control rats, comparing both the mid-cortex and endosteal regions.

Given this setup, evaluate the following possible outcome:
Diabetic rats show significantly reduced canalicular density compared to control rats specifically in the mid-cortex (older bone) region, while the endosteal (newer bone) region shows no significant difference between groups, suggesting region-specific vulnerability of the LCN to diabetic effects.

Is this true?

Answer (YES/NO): YES